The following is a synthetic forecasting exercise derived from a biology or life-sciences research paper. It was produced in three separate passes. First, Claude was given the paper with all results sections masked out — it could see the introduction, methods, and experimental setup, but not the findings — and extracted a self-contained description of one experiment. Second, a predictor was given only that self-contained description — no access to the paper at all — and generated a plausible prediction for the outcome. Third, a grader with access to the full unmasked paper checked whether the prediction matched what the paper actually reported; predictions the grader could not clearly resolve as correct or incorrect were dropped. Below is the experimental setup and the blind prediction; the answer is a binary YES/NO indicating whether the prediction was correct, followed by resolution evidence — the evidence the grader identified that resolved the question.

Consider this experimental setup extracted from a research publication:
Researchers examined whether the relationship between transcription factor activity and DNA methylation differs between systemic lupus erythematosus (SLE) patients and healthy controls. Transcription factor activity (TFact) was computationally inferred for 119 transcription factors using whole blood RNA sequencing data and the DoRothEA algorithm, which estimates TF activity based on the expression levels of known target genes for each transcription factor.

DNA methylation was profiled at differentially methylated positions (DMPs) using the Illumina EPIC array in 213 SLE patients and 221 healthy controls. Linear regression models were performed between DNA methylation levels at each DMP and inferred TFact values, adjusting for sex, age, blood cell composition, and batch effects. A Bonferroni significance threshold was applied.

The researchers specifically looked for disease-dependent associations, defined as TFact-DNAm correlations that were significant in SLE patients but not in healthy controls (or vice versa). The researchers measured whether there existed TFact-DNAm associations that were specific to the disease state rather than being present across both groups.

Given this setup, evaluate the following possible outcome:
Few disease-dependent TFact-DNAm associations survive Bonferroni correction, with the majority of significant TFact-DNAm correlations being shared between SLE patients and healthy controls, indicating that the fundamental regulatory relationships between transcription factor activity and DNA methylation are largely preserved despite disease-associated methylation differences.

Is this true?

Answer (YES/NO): NO